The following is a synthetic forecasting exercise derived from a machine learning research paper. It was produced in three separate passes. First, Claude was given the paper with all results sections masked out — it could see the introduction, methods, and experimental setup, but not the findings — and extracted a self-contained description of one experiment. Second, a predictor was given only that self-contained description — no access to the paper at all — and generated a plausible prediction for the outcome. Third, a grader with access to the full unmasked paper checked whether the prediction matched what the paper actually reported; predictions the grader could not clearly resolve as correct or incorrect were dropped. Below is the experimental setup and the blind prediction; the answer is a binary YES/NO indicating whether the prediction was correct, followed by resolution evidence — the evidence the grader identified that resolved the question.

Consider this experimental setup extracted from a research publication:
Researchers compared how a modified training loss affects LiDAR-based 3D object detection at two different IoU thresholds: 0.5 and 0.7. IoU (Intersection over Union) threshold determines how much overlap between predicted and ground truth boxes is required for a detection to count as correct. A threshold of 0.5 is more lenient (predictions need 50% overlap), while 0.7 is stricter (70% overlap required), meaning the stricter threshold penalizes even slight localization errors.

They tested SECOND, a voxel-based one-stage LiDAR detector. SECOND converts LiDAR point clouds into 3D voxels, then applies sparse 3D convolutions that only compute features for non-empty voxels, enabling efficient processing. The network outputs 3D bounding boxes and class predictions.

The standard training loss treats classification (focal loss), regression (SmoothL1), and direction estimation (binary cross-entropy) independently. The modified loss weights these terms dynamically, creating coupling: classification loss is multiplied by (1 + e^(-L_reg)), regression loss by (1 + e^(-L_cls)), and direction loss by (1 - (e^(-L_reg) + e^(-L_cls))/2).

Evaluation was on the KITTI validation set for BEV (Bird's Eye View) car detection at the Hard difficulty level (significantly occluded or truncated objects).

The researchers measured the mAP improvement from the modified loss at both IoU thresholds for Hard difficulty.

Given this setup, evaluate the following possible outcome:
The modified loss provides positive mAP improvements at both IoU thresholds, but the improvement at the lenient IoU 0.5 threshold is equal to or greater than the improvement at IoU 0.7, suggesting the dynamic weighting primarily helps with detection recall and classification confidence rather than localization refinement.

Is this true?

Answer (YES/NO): YES